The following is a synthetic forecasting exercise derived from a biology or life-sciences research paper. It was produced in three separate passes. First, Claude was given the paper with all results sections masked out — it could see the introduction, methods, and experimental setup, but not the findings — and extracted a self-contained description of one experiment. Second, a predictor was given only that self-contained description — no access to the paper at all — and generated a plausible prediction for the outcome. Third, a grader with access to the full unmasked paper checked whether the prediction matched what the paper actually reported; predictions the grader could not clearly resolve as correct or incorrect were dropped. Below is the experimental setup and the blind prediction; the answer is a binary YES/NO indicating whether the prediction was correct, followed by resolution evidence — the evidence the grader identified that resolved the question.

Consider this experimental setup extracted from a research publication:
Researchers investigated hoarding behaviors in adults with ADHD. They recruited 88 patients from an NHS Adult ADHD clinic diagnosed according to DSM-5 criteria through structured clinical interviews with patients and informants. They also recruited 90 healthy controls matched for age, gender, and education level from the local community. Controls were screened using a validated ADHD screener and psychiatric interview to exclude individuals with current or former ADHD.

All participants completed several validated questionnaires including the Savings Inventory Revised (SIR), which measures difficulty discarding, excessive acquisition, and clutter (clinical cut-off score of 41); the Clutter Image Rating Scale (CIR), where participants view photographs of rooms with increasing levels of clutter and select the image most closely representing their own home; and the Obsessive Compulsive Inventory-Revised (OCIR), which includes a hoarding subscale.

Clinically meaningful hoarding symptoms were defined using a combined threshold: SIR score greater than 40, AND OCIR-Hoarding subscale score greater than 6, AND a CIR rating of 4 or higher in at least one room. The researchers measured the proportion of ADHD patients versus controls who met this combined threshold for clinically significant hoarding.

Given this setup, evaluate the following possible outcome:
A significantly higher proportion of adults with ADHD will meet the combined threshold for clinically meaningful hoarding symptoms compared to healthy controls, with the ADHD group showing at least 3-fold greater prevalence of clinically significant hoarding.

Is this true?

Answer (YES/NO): YES